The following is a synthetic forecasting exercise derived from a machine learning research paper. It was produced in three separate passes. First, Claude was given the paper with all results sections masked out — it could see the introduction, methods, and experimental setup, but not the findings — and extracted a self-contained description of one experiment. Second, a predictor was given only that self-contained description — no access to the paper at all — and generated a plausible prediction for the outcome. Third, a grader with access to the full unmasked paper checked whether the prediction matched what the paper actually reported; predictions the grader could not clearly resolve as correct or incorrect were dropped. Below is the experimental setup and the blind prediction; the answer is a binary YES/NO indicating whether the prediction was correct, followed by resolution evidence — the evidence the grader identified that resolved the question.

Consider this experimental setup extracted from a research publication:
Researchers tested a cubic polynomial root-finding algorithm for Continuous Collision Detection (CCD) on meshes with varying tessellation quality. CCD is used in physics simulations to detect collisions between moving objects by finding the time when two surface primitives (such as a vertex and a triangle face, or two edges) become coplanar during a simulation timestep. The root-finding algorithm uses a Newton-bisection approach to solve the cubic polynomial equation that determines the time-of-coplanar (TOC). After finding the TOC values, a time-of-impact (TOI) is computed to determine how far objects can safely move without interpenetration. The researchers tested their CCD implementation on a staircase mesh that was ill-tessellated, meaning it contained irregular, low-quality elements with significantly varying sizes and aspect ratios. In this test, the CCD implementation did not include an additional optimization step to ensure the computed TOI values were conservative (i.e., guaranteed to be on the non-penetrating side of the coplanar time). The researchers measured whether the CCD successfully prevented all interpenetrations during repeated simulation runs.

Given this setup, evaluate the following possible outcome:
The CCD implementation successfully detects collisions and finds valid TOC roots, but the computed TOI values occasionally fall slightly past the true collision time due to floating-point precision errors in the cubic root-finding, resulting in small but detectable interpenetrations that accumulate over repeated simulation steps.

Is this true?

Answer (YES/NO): NO